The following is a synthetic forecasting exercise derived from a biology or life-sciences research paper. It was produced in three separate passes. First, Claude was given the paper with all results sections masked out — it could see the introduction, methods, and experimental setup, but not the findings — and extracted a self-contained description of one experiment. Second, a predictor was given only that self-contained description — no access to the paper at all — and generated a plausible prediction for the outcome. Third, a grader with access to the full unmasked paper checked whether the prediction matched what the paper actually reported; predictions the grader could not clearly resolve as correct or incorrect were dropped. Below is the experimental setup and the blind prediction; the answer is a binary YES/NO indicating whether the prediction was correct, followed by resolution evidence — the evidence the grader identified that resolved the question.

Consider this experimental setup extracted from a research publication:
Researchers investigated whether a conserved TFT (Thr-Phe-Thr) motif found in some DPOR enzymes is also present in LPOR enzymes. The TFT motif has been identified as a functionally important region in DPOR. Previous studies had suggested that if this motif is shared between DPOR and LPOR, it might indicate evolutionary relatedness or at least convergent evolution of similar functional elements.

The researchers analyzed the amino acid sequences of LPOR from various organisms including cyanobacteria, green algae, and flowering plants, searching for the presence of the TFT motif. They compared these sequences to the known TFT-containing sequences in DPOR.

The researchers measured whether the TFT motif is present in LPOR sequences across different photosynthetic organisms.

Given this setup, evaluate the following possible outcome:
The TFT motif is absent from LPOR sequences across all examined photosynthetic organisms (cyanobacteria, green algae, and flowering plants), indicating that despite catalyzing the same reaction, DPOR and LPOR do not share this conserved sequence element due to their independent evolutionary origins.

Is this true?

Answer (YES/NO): NO